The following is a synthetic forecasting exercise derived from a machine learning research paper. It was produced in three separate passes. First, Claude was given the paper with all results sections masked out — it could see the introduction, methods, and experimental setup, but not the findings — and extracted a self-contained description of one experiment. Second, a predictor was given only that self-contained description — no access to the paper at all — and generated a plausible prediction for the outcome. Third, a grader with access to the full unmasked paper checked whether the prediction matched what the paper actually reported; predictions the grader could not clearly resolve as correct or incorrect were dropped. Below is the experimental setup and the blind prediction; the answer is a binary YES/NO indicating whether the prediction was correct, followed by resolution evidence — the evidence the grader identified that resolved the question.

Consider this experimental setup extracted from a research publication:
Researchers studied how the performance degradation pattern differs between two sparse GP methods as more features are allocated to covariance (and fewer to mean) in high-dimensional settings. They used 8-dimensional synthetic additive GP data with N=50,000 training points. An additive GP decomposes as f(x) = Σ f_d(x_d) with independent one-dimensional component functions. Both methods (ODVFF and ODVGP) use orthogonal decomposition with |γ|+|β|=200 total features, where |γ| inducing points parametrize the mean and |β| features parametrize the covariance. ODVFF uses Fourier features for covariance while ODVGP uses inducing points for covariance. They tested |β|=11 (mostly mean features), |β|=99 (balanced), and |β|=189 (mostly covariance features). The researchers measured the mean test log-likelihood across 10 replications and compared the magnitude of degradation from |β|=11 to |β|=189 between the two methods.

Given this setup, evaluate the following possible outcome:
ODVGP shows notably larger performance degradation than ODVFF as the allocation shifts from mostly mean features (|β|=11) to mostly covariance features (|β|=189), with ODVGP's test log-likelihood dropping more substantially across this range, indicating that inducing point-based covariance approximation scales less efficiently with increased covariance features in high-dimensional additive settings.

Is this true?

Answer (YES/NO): YES